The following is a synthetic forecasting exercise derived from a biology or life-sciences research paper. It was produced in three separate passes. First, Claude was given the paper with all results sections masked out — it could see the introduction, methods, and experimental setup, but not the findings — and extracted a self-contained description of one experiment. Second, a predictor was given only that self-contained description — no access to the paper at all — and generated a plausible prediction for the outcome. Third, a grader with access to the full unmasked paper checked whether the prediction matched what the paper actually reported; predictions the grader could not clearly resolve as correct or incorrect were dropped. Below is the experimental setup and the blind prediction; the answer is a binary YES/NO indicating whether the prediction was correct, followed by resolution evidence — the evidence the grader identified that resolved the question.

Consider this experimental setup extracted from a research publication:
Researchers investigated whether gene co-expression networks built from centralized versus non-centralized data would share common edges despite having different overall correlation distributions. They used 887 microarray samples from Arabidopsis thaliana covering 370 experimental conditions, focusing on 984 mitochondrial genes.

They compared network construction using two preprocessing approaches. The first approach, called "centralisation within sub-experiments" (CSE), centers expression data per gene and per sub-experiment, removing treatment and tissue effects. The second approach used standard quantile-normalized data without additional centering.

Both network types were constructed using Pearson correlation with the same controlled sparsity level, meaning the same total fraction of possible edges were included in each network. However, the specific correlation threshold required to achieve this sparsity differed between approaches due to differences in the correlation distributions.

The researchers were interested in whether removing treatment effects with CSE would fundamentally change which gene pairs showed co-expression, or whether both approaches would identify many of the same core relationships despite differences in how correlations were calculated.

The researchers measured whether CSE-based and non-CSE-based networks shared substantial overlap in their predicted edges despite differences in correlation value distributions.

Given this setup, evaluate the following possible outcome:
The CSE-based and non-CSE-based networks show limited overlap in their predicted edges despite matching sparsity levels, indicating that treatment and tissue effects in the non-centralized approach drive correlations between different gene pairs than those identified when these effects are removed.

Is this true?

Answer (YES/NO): YES